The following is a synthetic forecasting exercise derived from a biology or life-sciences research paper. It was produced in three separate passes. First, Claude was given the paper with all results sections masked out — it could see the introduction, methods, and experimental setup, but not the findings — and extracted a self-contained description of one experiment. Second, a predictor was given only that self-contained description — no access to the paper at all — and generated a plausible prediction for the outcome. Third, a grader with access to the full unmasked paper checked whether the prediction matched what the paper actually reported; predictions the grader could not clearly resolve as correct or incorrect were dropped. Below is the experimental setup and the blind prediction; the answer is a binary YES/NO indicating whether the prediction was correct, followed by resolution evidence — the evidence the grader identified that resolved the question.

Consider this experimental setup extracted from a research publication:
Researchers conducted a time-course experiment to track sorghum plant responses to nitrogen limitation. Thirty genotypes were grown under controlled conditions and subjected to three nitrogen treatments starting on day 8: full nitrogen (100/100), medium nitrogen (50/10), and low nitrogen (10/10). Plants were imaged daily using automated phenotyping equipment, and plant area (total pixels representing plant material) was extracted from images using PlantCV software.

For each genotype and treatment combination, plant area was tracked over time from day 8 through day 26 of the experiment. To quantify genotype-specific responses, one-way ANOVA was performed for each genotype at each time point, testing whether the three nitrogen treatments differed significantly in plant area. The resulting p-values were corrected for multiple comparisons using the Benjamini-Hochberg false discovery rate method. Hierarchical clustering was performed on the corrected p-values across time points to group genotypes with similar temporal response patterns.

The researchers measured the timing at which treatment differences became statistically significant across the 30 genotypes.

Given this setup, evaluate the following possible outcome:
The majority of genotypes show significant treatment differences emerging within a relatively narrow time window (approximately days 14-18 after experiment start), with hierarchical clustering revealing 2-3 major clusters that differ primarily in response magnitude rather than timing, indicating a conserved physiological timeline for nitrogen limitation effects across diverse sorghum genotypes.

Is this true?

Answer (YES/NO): NO